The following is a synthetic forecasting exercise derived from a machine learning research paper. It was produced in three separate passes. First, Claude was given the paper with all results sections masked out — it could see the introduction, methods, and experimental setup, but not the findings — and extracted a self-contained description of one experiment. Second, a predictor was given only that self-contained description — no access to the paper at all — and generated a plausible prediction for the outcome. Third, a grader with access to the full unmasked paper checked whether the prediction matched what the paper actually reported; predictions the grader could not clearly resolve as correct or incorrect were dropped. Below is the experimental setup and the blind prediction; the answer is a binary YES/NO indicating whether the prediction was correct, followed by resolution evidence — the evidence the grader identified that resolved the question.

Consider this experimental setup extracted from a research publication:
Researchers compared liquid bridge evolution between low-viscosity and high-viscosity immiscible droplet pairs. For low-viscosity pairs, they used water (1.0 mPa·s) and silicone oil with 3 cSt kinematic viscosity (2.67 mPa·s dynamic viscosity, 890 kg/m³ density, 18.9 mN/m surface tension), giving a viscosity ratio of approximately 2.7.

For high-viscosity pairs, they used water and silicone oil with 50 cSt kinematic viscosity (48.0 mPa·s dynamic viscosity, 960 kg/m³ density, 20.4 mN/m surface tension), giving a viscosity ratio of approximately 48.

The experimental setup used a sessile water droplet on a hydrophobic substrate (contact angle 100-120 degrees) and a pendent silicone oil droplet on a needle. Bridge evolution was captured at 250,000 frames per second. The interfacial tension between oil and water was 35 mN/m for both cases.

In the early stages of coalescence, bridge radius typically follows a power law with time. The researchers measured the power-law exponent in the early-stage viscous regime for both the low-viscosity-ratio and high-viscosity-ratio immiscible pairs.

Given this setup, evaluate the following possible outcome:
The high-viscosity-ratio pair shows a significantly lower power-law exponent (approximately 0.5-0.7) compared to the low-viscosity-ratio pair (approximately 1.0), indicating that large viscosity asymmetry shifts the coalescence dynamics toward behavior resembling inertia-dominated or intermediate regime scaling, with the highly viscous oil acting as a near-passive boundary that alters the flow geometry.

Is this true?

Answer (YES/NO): NO